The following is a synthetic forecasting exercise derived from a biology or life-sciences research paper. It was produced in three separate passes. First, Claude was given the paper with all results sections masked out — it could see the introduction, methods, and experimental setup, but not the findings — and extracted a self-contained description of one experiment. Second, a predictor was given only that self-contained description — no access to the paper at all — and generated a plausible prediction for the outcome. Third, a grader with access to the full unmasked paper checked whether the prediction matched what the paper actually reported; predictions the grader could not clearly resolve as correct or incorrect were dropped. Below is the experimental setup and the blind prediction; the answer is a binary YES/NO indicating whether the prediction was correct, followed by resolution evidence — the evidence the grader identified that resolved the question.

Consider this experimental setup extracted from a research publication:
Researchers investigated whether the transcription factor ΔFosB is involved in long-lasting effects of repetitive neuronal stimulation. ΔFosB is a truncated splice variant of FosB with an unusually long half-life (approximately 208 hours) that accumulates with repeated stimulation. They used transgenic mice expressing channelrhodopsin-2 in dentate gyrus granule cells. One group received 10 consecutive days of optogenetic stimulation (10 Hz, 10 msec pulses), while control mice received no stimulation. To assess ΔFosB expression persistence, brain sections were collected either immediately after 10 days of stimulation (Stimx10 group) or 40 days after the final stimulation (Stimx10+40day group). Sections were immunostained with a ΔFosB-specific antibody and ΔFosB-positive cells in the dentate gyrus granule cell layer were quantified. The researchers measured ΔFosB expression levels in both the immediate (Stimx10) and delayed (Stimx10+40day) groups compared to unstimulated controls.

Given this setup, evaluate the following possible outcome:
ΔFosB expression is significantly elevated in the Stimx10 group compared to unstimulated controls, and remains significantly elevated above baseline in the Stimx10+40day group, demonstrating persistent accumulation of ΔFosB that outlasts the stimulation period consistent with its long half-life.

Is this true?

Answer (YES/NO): NO